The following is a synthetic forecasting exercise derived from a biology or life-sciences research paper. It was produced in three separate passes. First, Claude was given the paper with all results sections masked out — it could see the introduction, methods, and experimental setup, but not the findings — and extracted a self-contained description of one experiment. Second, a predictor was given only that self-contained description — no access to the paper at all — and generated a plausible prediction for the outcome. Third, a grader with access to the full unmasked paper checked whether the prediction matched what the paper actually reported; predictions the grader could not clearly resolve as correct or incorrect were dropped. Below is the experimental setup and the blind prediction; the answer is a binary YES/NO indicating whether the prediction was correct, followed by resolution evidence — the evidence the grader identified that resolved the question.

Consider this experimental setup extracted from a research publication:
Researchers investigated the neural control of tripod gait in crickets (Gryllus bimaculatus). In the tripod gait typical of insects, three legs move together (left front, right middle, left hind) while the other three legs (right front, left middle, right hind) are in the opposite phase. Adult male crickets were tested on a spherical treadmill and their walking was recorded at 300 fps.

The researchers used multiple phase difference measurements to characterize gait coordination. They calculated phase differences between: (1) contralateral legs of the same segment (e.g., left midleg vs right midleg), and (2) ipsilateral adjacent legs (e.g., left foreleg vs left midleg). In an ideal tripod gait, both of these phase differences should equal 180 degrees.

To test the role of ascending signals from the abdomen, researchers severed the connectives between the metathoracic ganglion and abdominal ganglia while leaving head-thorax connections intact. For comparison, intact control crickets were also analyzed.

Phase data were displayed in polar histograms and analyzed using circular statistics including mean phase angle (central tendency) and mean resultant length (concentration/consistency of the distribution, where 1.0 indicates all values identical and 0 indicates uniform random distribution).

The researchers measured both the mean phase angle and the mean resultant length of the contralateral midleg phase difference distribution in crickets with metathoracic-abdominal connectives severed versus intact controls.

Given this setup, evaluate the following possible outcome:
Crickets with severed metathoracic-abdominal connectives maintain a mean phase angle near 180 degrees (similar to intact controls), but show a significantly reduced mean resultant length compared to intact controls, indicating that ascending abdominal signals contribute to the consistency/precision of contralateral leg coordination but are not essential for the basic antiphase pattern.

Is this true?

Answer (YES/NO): NO